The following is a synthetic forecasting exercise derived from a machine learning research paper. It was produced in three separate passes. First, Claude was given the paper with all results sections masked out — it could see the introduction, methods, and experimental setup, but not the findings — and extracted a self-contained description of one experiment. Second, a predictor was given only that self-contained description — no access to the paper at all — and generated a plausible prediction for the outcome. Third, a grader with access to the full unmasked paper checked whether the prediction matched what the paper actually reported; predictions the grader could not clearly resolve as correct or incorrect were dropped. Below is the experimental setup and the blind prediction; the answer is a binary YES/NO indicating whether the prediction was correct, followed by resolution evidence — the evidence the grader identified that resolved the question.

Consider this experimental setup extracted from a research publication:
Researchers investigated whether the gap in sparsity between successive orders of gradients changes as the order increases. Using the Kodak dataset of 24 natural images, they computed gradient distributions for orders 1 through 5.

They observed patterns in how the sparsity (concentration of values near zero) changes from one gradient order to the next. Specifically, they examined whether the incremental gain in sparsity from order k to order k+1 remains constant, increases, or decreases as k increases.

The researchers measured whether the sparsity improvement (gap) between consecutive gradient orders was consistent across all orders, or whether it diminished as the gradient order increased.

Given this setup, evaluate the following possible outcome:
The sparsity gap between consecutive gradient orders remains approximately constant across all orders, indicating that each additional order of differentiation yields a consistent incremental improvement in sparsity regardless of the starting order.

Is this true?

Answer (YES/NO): NO